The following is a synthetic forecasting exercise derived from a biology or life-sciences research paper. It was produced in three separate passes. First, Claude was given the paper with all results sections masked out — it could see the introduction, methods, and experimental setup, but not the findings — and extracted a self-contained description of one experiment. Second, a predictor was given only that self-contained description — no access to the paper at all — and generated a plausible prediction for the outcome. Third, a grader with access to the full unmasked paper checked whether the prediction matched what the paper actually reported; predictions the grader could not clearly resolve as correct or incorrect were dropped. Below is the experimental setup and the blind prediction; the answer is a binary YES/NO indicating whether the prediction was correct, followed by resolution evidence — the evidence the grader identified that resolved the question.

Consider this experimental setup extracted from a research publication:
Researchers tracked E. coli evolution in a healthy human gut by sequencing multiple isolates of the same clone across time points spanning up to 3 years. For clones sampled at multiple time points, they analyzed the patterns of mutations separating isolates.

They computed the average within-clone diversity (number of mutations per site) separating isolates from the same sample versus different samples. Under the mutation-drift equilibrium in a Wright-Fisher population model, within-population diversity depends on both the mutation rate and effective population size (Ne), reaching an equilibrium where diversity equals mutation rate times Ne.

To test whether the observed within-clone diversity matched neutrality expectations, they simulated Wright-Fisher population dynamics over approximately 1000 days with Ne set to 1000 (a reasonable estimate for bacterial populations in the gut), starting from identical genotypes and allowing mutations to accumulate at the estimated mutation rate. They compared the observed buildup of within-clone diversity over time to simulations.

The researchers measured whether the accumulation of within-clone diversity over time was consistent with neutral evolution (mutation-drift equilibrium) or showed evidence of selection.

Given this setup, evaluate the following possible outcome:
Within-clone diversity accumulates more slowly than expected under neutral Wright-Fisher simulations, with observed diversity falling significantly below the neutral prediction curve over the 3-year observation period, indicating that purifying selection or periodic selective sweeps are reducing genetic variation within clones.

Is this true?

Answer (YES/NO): NO